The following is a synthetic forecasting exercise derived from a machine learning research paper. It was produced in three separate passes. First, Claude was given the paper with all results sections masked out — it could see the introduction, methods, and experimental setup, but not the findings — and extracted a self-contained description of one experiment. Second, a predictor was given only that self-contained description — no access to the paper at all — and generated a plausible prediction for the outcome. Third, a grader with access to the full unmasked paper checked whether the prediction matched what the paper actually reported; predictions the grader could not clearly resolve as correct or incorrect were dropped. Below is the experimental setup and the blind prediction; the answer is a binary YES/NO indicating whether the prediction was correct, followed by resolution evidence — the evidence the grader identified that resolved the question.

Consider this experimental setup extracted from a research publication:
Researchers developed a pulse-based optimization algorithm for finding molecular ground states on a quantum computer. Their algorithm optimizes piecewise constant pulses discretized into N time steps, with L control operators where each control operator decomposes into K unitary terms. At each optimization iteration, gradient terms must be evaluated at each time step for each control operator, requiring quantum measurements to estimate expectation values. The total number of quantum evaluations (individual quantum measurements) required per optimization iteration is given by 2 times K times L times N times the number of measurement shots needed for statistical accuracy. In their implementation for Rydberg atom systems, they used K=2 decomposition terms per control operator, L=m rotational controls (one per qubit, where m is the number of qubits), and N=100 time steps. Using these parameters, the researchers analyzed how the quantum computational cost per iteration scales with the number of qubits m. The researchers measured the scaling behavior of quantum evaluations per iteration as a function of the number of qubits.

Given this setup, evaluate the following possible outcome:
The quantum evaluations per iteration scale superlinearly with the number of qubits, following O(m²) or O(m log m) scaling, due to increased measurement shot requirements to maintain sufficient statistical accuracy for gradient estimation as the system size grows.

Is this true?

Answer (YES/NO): NO